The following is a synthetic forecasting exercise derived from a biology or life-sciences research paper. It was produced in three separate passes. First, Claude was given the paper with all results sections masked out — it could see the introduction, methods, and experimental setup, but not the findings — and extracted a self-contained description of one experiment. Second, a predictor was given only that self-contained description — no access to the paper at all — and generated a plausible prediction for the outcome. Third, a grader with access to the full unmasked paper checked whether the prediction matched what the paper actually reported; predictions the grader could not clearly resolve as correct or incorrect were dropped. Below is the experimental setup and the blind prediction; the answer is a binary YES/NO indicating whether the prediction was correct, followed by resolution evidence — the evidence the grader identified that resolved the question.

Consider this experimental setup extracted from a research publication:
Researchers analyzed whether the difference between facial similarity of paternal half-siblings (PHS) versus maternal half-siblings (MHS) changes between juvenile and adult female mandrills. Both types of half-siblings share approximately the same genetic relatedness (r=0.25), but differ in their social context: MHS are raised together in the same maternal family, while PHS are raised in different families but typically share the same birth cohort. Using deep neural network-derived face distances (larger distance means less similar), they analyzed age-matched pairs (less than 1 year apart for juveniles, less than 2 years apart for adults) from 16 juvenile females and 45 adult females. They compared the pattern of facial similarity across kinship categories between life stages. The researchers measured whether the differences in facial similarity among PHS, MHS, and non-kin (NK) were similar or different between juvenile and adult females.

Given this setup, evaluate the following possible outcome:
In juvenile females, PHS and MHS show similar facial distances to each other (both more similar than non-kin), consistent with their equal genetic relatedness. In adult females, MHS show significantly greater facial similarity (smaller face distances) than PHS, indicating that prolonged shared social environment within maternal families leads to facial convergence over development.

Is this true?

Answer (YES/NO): NO